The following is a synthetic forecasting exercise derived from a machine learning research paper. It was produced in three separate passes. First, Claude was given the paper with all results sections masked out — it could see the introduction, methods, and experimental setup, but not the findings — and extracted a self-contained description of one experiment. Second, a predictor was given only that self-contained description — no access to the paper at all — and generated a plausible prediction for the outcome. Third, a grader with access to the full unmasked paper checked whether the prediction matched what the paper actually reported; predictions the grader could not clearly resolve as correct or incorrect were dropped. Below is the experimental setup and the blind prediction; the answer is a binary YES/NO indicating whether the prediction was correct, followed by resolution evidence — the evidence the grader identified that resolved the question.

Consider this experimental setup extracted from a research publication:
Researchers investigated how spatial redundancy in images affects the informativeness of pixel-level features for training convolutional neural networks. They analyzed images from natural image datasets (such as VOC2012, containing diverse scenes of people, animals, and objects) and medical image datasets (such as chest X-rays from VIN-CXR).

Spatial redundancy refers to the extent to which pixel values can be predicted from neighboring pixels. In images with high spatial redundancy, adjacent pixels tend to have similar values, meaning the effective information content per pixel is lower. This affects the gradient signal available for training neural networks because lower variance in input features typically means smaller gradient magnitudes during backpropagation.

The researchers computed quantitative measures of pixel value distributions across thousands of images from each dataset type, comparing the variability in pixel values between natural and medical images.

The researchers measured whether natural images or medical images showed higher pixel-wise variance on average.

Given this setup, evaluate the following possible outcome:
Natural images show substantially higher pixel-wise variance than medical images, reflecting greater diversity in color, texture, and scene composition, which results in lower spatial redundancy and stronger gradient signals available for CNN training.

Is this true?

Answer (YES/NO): YES